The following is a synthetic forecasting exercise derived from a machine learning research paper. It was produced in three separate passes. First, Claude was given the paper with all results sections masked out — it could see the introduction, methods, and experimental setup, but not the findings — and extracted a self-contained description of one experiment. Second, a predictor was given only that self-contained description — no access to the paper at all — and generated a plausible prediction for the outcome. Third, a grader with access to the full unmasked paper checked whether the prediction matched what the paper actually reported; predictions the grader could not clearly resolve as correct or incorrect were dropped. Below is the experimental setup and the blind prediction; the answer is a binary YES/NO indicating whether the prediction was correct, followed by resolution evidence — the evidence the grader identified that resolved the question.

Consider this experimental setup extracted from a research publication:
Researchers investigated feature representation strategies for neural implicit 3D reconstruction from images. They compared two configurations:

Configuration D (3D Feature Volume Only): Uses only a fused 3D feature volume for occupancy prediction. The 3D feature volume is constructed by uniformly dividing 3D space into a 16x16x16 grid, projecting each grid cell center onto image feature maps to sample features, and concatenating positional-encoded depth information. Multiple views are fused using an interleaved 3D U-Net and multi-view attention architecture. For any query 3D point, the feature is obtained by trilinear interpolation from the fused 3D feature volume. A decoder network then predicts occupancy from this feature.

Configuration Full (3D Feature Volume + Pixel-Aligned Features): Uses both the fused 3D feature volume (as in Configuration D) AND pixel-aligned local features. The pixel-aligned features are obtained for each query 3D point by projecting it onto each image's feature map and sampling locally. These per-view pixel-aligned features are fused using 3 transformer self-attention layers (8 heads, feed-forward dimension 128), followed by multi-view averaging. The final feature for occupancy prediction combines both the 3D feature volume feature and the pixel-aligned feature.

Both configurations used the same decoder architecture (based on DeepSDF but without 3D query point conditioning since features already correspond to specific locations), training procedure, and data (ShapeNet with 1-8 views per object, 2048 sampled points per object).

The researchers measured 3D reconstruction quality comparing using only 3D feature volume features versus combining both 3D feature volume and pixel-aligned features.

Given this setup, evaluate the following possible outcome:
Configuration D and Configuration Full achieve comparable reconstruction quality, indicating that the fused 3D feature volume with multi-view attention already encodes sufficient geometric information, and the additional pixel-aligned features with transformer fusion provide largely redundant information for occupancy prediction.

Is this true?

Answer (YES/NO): NO